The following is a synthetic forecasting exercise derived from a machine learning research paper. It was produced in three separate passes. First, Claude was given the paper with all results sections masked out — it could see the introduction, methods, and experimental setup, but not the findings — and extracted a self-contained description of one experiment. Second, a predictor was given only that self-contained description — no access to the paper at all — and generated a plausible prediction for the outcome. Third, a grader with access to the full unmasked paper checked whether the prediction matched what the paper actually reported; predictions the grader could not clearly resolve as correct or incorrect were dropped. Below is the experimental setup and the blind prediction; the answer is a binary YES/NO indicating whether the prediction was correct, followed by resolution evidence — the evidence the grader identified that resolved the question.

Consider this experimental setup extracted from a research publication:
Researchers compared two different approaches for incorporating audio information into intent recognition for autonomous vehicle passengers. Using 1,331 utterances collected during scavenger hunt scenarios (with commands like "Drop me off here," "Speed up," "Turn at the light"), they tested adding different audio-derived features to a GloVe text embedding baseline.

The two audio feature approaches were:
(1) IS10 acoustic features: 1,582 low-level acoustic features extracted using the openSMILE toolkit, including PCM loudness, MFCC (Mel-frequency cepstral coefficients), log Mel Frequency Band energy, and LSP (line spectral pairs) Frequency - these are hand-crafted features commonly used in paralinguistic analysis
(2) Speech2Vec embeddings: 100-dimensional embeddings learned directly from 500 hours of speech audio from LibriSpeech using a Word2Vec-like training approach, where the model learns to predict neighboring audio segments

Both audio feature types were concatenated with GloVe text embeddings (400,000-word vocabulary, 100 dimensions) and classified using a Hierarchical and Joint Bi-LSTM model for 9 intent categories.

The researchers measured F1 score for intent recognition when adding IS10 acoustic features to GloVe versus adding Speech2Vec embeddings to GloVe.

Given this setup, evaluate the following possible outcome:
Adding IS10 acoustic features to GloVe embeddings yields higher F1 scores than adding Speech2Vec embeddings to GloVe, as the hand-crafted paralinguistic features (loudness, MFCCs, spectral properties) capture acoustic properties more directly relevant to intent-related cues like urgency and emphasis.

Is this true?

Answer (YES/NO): NO